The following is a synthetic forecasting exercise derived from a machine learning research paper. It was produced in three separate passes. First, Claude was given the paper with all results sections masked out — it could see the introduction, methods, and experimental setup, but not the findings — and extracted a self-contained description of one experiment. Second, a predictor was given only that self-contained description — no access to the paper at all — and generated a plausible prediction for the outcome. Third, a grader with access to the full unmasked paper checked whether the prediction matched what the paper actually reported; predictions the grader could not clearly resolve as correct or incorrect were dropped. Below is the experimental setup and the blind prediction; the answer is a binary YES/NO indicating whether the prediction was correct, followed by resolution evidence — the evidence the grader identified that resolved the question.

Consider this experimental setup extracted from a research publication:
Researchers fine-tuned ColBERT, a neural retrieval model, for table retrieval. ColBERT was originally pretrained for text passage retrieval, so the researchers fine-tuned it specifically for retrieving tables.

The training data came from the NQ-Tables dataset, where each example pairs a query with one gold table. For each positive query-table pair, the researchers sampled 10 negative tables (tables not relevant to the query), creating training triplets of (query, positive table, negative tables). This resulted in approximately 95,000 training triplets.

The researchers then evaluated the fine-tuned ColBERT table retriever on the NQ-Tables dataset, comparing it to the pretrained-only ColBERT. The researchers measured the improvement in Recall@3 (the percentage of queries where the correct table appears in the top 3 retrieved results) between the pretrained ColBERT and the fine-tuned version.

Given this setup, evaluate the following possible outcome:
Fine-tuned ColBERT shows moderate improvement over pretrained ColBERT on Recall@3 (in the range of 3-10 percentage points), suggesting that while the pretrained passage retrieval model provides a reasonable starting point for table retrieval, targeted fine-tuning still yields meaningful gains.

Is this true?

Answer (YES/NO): YES